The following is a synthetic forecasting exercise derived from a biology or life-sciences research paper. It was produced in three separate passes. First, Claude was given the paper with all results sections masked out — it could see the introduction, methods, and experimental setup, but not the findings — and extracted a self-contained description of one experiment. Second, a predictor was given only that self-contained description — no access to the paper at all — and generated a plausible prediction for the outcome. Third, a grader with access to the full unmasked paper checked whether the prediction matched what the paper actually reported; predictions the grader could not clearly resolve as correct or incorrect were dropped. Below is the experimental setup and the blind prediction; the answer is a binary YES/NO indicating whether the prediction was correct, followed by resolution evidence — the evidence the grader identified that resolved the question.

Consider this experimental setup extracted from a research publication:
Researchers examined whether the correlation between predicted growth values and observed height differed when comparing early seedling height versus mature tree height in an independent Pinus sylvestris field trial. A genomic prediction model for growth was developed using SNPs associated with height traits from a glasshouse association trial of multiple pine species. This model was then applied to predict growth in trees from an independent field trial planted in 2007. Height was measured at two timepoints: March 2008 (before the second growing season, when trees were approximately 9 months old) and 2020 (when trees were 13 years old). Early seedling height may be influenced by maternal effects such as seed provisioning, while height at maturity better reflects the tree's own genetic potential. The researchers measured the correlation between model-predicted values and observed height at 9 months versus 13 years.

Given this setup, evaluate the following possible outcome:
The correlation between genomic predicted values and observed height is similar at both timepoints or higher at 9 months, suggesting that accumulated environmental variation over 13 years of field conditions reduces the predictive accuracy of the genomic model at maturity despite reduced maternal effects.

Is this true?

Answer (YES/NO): NO